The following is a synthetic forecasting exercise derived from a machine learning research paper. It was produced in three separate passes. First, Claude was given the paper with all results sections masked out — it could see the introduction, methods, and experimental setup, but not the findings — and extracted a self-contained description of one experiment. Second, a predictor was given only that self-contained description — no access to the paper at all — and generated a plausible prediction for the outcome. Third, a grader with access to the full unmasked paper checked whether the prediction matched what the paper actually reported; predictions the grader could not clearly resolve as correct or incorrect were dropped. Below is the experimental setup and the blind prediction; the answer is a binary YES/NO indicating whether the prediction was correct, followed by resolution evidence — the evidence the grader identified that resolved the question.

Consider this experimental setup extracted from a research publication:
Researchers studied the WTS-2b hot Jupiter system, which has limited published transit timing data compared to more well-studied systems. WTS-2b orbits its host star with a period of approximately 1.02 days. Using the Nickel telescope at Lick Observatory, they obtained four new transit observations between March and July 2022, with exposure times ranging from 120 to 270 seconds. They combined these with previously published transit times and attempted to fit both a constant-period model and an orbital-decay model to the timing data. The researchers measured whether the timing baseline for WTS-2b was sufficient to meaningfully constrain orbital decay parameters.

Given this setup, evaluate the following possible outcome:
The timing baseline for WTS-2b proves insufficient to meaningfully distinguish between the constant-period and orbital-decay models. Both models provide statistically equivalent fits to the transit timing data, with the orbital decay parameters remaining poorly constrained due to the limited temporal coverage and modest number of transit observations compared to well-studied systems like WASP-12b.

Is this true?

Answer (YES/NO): NO